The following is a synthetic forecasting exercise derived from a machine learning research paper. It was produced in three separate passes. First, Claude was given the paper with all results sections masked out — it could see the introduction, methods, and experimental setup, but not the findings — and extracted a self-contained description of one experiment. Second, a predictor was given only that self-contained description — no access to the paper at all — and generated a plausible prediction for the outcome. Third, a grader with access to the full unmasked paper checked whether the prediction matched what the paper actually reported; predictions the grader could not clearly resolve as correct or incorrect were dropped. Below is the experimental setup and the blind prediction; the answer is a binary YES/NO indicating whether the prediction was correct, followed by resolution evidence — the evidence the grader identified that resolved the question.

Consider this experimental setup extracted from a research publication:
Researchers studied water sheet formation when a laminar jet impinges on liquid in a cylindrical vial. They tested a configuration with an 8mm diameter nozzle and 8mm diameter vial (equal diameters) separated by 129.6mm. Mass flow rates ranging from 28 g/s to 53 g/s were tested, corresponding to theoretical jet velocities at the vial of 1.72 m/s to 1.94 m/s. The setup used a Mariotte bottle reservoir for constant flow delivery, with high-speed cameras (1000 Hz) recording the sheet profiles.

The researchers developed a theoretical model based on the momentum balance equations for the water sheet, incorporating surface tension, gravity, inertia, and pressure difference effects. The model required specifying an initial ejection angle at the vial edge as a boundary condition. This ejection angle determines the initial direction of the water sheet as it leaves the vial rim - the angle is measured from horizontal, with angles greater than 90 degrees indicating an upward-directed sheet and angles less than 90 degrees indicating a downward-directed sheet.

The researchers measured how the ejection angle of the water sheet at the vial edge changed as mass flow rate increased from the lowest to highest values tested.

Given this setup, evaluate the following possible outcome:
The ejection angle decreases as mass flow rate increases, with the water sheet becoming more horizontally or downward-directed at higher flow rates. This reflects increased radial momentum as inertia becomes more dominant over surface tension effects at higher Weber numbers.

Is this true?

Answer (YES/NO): YES